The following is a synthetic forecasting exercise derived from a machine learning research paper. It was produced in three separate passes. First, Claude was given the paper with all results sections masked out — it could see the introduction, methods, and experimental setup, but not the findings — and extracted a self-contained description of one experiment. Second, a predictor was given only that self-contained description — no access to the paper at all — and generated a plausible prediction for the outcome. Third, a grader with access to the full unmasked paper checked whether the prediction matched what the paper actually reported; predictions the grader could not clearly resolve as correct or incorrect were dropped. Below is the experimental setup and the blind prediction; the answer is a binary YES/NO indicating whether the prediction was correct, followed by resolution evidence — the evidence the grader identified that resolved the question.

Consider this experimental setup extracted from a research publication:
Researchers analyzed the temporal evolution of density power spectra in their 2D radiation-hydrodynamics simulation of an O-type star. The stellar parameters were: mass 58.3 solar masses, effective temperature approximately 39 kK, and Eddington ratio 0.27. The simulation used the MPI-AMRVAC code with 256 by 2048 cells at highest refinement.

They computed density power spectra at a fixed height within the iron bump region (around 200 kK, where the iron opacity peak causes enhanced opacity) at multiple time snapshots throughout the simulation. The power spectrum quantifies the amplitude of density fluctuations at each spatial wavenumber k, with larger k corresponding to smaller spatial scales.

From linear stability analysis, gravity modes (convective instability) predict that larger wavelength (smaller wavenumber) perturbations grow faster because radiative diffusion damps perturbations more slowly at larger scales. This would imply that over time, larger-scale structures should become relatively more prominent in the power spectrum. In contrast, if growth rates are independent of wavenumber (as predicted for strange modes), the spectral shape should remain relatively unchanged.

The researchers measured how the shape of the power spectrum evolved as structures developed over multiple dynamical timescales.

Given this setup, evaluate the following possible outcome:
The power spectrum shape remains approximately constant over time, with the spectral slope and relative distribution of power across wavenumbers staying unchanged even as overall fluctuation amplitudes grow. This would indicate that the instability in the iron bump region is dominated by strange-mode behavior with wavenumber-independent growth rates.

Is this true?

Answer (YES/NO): NO